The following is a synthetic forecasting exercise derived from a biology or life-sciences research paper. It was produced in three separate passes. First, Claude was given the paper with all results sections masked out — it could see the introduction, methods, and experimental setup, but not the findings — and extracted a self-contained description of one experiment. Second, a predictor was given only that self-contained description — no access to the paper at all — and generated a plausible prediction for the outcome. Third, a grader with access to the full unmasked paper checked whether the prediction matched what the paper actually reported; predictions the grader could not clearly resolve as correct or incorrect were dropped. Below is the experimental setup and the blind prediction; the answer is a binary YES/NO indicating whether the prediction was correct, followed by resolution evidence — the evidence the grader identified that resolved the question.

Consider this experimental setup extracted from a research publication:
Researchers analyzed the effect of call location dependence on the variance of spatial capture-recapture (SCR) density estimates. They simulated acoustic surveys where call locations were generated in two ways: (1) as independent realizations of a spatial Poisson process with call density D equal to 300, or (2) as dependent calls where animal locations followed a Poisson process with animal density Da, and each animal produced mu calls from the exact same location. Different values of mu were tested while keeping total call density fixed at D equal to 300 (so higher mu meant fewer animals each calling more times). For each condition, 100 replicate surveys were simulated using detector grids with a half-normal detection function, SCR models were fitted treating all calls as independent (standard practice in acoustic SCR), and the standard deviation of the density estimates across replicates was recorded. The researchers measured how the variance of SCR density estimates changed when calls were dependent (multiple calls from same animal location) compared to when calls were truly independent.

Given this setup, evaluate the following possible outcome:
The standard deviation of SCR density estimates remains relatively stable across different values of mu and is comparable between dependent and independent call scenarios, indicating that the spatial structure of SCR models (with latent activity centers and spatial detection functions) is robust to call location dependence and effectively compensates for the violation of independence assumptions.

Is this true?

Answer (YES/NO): YES